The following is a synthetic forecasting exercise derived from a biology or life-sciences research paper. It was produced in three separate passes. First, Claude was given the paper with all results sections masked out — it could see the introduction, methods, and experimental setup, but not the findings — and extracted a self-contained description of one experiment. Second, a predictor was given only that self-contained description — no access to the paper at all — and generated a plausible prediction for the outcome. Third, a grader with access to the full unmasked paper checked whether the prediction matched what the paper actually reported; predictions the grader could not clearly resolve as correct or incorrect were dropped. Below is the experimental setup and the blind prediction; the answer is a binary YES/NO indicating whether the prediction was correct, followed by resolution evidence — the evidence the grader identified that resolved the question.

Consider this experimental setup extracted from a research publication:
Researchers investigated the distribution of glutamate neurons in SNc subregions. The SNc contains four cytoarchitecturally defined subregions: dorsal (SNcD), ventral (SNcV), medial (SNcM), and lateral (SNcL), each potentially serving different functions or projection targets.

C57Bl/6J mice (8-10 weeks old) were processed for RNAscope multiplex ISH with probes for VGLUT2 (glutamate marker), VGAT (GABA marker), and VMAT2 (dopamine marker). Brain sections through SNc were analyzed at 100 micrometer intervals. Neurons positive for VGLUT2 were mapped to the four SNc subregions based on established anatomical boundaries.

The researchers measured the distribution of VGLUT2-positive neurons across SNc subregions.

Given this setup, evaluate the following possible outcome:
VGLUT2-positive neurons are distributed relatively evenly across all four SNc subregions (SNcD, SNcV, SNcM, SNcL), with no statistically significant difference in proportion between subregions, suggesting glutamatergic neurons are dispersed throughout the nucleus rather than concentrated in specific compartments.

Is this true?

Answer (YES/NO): NO